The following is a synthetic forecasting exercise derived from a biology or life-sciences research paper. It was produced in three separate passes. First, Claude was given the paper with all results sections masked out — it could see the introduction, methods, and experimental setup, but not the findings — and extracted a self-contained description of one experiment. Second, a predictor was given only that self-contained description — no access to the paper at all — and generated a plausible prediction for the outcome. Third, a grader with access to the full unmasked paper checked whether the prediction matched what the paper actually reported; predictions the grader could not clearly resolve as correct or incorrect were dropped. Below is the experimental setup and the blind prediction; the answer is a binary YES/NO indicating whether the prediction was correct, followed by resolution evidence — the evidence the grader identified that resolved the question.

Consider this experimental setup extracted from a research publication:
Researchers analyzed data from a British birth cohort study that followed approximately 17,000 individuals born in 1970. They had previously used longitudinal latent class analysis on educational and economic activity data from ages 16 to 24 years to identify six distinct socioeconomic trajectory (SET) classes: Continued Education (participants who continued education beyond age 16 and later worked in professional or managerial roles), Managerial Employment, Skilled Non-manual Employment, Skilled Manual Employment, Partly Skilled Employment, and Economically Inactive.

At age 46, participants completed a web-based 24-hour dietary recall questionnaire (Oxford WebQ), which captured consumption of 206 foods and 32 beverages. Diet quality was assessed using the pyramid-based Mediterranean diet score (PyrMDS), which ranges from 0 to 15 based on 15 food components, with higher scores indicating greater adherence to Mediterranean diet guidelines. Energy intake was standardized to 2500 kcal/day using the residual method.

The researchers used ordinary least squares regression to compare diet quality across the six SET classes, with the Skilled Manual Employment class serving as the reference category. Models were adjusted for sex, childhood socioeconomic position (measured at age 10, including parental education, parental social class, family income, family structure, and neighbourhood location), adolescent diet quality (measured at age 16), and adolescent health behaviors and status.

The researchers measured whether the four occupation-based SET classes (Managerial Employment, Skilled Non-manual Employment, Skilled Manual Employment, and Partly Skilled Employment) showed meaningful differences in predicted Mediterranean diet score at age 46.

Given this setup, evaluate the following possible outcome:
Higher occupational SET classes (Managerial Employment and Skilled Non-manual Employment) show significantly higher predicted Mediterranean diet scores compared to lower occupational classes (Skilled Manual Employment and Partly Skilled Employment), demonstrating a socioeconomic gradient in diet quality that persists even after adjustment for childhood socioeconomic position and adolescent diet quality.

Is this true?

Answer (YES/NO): NO